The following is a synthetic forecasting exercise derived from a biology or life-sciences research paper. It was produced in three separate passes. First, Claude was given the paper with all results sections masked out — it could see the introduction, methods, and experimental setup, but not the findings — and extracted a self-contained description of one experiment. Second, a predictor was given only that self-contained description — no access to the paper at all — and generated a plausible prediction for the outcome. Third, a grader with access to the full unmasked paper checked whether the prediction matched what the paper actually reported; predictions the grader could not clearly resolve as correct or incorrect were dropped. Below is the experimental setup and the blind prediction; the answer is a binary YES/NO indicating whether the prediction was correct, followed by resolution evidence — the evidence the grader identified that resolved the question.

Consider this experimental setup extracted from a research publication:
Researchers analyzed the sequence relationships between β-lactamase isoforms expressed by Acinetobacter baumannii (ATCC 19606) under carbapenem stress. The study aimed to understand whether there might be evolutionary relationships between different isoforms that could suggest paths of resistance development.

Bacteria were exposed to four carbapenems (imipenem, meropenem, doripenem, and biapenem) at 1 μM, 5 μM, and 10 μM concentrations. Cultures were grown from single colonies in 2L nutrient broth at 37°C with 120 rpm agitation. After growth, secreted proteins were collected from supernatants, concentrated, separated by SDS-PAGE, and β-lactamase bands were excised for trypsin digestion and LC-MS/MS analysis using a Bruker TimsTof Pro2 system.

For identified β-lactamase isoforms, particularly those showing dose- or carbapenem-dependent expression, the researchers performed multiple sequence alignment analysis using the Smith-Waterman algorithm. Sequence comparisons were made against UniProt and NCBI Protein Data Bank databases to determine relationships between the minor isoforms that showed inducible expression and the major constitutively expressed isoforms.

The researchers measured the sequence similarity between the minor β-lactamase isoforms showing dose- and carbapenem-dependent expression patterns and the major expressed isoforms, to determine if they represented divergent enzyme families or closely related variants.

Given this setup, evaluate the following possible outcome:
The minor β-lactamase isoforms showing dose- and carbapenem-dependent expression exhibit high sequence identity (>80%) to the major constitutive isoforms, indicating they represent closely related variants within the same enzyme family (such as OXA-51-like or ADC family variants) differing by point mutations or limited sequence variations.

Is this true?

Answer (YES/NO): YES